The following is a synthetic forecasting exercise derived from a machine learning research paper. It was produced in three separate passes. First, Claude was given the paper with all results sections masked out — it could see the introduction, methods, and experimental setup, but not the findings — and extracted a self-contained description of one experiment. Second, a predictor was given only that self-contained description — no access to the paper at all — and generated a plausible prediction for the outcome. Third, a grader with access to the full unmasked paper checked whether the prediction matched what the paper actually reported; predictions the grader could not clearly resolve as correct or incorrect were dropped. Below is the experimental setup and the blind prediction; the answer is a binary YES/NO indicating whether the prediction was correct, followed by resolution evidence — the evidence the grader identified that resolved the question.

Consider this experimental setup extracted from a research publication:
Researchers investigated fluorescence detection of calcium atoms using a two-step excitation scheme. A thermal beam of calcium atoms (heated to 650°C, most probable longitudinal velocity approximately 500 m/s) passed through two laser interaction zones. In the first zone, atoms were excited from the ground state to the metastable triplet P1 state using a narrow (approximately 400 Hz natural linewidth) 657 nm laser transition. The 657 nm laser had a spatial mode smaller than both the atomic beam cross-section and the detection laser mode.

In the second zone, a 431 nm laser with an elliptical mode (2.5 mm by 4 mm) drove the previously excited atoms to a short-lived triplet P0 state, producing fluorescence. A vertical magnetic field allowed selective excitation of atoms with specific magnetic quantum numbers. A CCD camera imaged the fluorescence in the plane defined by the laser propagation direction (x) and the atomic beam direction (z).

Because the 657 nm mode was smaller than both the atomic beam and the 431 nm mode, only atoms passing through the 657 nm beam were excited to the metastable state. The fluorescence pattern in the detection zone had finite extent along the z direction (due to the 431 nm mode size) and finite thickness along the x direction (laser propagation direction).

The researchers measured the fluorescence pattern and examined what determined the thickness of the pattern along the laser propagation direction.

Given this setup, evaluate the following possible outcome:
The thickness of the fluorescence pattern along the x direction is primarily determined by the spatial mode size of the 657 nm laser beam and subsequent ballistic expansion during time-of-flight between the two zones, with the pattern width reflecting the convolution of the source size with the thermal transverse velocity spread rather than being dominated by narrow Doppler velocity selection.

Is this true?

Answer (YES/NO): NO